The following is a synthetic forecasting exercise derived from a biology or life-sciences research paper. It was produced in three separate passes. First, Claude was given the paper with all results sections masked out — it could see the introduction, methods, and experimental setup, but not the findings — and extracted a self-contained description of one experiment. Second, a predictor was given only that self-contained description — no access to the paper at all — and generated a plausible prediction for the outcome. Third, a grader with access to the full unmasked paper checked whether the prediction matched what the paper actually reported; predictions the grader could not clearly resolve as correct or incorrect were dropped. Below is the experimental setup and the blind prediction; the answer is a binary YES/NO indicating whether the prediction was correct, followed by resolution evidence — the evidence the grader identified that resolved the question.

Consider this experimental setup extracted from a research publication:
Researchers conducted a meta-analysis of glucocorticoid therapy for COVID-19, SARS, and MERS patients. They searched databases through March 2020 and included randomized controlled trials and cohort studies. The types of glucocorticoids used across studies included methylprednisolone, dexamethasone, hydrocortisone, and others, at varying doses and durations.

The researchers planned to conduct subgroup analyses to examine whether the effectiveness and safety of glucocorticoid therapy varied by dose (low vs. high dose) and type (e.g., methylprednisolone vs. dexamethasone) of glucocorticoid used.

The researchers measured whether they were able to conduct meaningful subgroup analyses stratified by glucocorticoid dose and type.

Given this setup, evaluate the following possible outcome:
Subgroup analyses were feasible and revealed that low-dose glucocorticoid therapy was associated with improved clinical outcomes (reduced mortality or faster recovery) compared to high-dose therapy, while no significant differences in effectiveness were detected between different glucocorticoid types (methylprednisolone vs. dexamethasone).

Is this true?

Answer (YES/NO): NO